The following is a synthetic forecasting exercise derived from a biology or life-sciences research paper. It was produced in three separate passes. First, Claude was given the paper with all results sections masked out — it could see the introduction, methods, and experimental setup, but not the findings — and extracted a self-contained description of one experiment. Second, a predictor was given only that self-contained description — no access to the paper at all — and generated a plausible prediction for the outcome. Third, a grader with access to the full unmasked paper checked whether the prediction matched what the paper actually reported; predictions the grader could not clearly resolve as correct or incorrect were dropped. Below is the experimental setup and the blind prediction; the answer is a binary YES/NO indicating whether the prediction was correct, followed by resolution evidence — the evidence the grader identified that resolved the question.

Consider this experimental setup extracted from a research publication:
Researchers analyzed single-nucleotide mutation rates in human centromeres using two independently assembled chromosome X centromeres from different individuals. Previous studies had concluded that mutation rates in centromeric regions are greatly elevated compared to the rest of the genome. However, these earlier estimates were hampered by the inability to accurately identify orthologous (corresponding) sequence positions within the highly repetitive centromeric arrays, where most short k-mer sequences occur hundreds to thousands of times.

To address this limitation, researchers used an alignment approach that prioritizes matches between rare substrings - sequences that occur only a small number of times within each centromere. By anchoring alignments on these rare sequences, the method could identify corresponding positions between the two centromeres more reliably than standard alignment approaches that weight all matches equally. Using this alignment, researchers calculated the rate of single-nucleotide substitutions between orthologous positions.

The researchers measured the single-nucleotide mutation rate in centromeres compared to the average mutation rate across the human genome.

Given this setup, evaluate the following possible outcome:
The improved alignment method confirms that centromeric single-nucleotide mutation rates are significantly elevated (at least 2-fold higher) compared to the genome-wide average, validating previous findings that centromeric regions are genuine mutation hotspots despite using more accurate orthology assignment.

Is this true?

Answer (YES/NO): NO